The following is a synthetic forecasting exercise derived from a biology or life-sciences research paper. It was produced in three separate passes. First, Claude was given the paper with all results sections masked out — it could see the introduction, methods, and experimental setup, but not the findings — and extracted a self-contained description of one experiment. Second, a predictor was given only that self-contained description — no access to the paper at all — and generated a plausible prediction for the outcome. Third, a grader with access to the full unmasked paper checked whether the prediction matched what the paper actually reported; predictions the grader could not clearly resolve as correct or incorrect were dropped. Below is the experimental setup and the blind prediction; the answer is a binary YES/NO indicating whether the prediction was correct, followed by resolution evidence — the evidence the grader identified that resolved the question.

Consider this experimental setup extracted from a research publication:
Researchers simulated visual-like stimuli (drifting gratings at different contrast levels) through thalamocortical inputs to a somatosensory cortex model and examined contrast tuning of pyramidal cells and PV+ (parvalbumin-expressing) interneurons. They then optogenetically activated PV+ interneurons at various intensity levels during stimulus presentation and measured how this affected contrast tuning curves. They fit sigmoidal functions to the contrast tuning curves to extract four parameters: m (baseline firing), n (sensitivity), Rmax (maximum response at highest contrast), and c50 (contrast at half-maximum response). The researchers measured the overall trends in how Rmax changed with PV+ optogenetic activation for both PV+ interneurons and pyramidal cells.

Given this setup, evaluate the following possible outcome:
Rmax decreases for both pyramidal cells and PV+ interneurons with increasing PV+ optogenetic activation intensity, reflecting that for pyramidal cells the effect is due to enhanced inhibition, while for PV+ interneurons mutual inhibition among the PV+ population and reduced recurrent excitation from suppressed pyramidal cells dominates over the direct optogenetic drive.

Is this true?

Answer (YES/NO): YES